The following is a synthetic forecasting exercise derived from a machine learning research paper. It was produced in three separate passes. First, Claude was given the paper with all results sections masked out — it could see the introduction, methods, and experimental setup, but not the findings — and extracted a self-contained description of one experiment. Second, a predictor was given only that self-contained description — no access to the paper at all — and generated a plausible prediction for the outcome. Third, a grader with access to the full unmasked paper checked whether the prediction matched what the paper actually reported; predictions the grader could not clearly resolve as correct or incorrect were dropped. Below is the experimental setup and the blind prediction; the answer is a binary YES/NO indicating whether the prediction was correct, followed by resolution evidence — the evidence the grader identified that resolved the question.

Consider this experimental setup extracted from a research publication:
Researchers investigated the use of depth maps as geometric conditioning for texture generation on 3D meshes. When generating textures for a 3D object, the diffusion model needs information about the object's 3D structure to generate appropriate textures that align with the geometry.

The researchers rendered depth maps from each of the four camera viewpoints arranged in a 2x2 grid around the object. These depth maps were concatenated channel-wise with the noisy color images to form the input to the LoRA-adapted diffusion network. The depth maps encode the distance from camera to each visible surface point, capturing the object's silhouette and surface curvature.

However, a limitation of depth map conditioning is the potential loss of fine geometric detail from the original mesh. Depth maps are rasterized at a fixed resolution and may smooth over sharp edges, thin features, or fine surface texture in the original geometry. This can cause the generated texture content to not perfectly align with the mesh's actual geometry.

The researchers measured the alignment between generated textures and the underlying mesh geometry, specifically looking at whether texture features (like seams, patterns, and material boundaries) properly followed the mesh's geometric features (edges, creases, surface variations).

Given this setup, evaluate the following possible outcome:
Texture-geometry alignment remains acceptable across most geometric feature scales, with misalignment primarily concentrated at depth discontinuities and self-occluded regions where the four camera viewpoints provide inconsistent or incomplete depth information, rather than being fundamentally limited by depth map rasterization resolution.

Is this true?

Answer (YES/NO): NO